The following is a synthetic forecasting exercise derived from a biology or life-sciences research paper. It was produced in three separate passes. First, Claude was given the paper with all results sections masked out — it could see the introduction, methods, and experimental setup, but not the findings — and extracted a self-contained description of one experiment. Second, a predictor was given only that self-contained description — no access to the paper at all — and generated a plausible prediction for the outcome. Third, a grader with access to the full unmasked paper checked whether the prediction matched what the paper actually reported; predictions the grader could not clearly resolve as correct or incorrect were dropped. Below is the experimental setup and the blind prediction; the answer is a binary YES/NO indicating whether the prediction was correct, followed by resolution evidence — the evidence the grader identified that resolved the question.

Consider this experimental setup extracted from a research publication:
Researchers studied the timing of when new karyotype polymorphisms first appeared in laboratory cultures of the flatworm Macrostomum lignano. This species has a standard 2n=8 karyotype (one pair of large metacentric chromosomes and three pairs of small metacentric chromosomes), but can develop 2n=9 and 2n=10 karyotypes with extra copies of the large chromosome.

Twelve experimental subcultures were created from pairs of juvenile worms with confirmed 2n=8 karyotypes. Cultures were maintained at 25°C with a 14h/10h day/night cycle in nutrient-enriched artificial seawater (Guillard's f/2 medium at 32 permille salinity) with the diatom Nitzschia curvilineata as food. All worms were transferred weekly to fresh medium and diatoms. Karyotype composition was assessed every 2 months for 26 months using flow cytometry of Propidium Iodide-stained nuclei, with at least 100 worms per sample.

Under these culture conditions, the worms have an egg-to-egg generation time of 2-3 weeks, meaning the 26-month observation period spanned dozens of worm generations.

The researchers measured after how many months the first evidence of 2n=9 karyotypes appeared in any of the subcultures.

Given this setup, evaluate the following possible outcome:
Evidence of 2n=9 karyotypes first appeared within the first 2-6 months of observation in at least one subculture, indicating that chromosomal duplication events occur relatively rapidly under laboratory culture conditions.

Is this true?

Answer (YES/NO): YES